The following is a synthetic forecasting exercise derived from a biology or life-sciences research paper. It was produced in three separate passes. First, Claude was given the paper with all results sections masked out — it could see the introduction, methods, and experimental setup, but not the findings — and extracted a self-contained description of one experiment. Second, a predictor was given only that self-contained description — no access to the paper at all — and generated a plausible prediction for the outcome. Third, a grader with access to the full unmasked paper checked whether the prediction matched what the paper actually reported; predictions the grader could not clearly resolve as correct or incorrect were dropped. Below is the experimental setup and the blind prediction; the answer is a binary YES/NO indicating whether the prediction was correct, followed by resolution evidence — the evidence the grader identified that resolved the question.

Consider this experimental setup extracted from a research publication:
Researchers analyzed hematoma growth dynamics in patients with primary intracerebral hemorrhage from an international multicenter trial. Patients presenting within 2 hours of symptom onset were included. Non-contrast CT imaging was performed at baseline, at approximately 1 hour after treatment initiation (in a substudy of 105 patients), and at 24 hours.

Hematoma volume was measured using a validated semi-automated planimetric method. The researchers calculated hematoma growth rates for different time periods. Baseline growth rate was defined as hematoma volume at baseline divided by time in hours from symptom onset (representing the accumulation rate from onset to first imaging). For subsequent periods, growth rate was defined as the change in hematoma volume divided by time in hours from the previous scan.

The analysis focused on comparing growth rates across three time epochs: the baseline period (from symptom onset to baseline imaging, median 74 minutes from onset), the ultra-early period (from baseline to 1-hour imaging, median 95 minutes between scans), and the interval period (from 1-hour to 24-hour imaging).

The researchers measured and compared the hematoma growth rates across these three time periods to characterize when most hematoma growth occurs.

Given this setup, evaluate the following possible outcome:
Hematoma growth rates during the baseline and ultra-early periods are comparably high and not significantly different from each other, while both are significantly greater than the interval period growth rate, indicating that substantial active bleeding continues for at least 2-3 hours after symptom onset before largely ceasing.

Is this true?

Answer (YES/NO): NO